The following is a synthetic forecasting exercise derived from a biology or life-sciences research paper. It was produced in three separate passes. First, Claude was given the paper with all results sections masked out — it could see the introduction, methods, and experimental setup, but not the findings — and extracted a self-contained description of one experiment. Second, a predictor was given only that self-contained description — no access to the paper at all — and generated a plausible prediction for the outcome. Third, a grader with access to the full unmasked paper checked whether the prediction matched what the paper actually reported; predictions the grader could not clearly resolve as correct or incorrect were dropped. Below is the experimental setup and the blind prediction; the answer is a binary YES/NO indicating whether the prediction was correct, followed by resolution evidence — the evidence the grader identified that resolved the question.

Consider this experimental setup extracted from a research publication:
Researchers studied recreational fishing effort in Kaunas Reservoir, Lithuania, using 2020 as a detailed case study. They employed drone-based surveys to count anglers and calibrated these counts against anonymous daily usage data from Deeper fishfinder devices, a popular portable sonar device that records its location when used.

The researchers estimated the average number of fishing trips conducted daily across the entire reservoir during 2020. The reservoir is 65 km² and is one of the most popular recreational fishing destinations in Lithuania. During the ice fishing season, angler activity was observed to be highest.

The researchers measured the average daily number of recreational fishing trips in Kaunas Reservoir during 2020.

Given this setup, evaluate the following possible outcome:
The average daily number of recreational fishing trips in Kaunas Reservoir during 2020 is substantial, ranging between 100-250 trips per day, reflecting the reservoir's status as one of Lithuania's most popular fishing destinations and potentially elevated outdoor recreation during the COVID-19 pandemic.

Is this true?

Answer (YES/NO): NO